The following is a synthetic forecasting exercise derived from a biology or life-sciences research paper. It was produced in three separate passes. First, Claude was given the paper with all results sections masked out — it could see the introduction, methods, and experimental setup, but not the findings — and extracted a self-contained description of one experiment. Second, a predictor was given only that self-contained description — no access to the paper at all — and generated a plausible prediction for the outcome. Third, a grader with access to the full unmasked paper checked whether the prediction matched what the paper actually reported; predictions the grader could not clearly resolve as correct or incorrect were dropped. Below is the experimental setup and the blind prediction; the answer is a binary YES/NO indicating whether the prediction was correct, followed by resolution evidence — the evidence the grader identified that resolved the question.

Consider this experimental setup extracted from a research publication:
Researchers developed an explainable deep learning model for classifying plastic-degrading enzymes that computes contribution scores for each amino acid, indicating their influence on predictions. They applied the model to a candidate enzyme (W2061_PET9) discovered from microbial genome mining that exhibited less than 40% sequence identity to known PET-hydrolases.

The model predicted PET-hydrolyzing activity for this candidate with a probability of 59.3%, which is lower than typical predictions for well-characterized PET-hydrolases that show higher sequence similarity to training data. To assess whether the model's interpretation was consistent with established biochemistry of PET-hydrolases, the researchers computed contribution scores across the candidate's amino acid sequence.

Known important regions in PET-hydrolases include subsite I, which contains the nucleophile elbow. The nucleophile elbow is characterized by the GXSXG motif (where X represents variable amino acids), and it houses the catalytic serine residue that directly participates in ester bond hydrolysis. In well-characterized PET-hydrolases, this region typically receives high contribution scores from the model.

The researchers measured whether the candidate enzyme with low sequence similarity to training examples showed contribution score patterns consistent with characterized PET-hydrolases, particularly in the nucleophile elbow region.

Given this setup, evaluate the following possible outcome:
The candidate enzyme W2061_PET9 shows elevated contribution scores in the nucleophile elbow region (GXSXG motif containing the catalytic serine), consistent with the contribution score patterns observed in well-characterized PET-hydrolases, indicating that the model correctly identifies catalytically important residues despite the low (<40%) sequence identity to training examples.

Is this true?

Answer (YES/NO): YES